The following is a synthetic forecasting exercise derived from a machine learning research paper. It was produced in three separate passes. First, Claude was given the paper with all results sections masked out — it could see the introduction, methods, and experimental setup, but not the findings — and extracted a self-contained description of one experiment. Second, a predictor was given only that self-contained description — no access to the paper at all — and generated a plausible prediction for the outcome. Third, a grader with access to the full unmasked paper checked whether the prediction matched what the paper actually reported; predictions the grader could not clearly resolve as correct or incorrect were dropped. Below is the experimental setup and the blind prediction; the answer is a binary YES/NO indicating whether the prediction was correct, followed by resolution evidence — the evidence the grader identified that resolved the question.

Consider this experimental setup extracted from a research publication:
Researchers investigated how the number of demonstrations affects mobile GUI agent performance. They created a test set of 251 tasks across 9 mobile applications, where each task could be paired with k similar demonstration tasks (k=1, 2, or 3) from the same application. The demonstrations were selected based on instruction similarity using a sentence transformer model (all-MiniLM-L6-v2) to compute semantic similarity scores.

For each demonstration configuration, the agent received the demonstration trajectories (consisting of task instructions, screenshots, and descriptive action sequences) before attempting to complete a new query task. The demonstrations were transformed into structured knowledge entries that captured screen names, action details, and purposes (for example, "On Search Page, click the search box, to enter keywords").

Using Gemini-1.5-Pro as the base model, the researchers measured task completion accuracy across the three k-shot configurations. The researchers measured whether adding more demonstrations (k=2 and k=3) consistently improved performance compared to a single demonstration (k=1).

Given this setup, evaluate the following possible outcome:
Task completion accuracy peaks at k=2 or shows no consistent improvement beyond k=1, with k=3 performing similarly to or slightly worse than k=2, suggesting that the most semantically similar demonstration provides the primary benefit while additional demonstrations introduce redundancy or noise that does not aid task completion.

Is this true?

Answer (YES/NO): NO